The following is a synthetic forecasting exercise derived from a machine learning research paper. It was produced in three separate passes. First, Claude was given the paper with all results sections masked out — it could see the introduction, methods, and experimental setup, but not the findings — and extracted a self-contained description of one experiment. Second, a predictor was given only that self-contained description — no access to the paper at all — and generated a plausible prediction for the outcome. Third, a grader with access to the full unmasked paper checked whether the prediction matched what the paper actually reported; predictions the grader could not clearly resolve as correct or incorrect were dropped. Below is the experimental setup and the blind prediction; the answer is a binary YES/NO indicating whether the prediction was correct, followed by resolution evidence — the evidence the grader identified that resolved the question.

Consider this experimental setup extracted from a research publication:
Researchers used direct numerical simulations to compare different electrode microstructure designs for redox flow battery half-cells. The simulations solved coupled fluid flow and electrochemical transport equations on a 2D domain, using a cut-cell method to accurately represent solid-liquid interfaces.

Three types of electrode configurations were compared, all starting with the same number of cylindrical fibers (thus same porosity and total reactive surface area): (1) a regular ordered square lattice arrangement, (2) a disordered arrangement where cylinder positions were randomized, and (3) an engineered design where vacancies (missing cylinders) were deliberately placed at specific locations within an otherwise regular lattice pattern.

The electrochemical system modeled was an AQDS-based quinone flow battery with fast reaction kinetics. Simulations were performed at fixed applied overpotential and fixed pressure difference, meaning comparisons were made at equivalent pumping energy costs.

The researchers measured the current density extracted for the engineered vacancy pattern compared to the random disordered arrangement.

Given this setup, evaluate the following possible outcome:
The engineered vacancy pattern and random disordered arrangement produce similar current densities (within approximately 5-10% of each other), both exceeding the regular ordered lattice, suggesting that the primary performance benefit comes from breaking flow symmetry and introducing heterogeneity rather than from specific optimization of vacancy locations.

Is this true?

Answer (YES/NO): NO